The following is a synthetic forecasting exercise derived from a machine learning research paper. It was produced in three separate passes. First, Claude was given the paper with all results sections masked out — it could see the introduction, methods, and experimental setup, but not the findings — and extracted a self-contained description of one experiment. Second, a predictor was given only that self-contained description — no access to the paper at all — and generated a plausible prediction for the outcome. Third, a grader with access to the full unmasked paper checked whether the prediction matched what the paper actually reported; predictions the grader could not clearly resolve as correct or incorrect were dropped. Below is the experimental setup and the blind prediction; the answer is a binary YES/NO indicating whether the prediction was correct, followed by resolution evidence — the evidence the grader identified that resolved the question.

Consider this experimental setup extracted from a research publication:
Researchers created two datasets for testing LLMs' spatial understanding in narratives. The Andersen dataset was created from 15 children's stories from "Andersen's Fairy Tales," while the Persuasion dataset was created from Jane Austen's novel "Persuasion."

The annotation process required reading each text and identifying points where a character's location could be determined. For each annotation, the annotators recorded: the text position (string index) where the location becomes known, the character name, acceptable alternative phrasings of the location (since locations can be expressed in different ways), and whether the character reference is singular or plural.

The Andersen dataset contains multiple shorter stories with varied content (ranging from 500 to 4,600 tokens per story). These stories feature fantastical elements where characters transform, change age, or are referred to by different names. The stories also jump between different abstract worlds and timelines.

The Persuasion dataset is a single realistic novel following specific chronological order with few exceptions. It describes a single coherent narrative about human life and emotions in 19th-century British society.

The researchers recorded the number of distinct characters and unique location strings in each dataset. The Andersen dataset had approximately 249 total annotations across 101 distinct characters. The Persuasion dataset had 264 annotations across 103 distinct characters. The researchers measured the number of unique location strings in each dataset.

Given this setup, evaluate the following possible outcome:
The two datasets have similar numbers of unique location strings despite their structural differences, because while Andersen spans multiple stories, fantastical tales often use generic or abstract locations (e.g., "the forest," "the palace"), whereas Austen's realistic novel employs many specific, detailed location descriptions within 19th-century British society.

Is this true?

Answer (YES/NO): NO